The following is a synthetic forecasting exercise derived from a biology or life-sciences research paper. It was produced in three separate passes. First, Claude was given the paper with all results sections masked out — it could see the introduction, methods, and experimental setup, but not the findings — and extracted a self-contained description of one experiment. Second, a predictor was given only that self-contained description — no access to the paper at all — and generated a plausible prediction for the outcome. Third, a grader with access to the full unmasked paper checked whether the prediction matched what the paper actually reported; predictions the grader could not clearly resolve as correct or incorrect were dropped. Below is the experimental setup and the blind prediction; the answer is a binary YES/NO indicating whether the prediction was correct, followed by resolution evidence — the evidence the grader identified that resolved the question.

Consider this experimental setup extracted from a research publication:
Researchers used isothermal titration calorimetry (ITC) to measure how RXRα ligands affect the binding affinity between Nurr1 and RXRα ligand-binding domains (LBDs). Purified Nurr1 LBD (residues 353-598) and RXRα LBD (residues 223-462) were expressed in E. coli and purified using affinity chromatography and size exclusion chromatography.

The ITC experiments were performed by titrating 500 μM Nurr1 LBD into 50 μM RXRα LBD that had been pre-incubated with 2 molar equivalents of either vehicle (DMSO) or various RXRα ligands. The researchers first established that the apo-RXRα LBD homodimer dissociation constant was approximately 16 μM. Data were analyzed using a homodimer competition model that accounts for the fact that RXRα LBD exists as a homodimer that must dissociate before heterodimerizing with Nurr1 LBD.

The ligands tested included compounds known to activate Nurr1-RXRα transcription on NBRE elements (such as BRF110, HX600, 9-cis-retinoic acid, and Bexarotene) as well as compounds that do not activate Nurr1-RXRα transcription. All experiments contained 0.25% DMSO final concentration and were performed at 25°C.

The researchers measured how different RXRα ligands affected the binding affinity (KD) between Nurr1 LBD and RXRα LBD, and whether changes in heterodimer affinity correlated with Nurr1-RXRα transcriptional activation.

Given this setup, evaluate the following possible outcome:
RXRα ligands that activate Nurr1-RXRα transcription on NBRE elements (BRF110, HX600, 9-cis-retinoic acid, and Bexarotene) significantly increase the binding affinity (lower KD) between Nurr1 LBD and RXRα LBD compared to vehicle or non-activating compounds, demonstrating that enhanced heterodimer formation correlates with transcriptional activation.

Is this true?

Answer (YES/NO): NO